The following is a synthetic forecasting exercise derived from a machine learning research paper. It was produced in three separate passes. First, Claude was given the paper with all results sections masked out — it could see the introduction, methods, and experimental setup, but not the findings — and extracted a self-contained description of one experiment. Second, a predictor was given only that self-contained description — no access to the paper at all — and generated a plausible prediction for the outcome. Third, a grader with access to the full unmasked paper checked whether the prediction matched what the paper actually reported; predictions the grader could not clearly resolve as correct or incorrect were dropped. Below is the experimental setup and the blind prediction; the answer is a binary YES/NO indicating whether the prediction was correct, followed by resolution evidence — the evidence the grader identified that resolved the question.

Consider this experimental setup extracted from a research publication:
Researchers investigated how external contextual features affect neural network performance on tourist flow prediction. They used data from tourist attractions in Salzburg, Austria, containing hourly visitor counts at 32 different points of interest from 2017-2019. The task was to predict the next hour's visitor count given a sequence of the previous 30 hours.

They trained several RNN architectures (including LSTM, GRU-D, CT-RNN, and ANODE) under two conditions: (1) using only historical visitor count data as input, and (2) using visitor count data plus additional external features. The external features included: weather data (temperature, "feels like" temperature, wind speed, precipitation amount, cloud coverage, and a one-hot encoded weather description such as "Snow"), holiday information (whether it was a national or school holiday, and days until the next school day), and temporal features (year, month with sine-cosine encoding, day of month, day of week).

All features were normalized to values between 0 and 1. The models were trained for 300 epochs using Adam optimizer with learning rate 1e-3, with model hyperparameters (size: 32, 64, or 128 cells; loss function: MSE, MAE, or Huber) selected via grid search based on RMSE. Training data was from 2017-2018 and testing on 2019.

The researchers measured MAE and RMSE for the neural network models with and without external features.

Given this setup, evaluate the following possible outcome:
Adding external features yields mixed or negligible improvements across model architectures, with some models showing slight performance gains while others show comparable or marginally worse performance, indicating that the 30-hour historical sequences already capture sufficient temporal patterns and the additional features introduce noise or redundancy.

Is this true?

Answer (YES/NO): NO